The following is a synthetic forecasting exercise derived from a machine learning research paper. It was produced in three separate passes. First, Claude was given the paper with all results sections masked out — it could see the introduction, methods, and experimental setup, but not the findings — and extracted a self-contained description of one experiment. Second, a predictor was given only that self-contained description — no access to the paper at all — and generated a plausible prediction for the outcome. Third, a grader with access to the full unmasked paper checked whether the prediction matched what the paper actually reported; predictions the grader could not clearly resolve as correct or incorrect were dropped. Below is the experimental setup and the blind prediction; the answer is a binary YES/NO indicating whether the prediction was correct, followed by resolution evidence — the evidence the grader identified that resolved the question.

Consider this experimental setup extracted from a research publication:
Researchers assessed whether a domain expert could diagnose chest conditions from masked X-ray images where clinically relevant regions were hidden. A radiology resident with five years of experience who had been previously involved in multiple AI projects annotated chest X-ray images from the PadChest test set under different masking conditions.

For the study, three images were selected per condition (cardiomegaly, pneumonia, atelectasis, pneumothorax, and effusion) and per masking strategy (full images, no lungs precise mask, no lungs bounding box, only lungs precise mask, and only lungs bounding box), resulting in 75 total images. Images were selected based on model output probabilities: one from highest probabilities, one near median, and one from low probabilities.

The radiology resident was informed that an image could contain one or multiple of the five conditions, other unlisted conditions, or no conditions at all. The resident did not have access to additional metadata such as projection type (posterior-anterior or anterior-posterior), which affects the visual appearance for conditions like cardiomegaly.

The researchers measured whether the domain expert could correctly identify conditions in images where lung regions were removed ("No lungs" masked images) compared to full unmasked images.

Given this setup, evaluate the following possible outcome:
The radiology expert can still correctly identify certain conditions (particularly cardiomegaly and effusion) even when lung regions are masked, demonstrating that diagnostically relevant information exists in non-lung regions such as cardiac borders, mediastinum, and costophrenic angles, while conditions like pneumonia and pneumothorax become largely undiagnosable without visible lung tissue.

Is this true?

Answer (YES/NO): NO